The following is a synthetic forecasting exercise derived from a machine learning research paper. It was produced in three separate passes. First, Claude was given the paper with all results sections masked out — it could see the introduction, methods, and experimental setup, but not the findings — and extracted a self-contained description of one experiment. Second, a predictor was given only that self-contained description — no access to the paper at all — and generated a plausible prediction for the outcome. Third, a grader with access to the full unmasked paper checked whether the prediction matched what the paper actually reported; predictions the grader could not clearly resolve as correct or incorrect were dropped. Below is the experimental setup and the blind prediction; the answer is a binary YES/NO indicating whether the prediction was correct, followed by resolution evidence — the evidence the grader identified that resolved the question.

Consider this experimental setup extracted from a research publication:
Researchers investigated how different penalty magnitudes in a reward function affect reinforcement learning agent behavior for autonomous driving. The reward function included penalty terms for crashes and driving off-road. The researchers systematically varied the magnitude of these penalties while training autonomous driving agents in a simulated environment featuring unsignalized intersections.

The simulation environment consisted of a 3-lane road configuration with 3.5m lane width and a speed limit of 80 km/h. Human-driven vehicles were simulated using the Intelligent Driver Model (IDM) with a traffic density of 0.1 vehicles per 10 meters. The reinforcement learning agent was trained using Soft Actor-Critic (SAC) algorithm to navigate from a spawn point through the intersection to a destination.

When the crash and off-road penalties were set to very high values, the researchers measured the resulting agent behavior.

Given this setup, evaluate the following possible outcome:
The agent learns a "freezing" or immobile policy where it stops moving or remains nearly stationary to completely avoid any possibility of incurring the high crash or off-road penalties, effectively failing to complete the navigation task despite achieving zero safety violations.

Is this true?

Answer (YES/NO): YES